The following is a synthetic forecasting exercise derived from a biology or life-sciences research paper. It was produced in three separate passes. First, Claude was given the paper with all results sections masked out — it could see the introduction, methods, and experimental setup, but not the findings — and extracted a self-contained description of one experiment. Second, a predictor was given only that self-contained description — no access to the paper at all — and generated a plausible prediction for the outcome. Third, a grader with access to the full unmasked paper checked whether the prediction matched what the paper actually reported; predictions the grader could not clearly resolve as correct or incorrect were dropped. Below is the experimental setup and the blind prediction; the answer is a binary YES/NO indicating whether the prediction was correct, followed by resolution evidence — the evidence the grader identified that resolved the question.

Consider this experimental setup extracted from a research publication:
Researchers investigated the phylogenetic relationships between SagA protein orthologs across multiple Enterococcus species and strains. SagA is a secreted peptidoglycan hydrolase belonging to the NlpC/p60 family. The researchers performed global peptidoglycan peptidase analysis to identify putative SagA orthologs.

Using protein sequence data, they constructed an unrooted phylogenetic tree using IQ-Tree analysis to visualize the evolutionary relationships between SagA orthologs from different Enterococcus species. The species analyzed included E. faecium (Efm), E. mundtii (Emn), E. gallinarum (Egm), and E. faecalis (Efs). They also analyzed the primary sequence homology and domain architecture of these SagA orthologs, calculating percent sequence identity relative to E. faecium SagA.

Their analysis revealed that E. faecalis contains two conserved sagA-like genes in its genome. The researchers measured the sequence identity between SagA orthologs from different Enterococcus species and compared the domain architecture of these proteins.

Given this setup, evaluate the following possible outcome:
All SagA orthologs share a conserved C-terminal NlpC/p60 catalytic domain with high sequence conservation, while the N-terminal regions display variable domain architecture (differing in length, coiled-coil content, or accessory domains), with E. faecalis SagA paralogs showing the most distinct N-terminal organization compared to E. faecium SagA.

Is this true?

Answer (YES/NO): NO